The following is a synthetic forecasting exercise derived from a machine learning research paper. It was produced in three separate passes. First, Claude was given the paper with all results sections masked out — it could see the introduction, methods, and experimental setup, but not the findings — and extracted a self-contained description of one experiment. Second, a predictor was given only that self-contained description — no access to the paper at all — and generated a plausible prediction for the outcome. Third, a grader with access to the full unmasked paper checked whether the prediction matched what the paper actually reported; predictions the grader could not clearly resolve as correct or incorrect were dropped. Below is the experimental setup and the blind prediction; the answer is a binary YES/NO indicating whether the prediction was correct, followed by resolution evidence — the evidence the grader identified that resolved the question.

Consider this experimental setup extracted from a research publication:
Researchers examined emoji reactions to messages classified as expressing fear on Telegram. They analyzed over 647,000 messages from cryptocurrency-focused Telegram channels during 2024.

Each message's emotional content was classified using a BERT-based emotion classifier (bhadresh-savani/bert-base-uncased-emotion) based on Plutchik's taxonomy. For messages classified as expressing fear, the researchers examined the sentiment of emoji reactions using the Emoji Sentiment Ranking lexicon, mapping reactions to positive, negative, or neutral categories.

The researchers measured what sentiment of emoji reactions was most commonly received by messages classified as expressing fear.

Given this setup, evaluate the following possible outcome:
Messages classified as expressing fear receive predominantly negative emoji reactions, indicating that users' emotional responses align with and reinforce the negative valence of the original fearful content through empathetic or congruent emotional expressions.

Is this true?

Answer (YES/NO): NO